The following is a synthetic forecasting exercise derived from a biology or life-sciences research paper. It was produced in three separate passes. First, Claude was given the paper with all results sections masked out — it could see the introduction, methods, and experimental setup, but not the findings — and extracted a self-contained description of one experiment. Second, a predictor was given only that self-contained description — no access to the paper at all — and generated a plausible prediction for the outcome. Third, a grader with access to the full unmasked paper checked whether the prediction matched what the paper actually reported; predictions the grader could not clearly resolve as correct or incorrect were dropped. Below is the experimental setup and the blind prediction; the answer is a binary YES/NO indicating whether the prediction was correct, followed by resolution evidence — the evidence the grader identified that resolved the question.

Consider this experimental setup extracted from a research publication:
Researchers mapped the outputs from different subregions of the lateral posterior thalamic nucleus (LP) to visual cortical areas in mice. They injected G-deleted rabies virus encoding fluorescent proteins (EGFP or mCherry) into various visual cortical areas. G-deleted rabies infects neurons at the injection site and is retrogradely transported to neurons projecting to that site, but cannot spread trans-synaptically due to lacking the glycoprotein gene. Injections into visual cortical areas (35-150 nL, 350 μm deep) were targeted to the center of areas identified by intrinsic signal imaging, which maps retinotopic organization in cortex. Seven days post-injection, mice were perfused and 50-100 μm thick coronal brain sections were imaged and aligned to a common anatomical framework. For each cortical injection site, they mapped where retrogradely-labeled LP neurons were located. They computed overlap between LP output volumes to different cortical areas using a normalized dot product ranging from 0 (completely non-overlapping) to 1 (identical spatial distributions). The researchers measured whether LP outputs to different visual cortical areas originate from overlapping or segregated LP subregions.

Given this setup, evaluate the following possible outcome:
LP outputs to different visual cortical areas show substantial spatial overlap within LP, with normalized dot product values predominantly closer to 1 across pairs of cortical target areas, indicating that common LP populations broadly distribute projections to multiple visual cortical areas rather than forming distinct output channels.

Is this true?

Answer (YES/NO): NO